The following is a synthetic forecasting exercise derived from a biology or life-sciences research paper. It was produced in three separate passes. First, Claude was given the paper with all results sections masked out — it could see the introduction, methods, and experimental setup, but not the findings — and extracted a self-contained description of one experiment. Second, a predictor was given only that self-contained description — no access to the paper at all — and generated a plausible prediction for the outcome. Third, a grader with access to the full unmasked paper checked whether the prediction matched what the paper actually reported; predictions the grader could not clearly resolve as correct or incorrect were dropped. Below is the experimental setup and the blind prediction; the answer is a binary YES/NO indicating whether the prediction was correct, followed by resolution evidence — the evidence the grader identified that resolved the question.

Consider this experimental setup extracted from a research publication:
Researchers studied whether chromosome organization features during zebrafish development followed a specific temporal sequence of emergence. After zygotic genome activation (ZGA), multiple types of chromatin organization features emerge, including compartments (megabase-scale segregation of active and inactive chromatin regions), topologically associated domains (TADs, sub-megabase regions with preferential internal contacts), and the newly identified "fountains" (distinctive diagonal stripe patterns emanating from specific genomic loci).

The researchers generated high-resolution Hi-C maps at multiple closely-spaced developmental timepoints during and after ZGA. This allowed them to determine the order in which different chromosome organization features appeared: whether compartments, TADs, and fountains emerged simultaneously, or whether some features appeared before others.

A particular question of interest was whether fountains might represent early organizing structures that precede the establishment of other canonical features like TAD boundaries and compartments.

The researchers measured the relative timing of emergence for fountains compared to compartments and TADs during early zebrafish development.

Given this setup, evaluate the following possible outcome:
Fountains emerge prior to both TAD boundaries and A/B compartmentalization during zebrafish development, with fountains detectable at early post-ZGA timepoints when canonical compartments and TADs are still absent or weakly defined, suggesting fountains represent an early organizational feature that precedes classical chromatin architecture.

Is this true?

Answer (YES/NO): YES